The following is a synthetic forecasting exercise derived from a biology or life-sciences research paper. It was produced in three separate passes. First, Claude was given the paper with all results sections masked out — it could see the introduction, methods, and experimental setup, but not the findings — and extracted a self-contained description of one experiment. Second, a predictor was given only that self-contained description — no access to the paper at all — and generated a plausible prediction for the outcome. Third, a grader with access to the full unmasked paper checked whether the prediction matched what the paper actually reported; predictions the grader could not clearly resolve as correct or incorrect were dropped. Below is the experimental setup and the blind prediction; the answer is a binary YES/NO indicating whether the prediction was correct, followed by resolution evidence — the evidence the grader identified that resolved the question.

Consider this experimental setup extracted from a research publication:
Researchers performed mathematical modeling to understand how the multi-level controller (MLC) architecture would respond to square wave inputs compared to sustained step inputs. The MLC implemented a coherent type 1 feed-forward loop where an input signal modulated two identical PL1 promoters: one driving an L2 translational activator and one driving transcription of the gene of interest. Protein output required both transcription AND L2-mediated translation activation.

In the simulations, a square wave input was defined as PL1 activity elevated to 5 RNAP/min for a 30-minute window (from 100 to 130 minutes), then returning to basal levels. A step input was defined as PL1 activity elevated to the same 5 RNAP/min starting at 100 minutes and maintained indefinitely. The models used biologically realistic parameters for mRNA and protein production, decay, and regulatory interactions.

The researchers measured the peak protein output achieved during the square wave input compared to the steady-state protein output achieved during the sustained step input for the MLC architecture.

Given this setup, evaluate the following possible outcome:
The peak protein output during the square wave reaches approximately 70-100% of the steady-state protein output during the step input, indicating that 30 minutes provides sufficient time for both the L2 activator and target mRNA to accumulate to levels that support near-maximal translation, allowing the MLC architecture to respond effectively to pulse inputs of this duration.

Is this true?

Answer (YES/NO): YES